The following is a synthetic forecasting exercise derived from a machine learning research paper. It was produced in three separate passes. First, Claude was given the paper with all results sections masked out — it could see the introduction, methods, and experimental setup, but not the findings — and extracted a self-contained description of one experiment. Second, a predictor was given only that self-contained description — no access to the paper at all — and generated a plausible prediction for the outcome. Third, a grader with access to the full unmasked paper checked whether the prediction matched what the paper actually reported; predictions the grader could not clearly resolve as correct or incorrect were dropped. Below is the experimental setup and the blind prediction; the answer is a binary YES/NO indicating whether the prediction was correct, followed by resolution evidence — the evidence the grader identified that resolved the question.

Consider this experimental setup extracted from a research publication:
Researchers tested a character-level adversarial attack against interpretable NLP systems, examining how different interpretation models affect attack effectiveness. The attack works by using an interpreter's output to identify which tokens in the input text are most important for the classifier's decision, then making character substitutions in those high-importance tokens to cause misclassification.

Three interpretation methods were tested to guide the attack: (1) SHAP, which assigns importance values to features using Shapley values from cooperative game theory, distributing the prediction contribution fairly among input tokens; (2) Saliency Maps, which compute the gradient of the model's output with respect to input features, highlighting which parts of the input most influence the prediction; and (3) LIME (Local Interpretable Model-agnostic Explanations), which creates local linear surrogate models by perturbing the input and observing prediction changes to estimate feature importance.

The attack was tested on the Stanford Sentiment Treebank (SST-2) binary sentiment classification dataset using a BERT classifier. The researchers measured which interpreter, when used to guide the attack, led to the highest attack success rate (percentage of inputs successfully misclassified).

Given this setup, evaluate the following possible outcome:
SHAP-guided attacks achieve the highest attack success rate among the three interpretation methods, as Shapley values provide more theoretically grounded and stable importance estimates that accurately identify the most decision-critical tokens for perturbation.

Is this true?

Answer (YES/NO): NO